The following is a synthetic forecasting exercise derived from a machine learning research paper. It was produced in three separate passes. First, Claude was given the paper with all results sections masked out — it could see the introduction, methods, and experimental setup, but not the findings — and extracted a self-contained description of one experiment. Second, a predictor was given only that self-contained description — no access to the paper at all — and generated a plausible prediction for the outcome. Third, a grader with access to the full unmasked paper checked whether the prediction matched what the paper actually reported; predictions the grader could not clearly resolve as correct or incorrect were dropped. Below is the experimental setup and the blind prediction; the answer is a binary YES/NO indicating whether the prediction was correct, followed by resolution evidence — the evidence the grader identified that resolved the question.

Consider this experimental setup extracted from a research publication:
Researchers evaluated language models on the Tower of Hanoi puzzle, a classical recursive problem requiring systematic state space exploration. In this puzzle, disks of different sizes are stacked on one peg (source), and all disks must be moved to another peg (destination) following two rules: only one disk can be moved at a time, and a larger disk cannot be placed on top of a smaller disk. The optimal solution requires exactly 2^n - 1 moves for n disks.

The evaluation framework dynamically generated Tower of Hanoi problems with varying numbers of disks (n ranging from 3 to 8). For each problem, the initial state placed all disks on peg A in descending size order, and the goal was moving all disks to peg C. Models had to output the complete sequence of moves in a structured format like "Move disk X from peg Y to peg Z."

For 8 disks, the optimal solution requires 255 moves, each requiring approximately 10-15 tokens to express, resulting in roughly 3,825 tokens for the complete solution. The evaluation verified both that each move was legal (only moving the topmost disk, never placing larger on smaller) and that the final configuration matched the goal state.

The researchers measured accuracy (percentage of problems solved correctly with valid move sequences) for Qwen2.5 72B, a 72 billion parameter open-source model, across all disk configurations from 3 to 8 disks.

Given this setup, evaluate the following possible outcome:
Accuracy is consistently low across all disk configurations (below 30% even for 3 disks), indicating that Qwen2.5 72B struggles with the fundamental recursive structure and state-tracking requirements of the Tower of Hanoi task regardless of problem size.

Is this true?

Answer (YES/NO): NO